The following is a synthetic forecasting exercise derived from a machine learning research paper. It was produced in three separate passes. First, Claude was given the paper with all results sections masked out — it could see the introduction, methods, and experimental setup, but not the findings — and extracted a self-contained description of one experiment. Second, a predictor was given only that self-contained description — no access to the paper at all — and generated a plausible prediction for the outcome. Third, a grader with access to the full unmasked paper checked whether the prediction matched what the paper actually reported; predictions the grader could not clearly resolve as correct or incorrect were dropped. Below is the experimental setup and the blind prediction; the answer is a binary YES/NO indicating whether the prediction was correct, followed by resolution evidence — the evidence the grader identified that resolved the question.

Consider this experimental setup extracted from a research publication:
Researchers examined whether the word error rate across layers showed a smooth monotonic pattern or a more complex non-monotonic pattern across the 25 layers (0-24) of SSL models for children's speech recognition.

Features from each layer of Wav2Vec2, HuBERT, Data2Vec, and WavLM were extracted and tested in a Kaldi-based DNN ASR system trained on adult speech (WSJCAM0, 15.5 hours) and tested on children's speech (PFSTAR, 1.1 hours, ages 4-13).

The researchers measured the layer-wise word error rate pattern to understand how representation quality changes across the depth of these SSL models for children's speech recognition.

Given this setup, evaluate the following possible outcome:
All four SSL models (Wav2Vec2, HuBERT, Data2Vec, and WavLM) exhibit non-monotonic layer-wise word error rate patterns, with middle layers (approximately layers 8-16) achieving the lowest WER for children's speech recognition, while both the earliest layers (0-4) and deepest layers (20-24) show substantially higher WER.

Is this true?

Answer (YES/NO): NO